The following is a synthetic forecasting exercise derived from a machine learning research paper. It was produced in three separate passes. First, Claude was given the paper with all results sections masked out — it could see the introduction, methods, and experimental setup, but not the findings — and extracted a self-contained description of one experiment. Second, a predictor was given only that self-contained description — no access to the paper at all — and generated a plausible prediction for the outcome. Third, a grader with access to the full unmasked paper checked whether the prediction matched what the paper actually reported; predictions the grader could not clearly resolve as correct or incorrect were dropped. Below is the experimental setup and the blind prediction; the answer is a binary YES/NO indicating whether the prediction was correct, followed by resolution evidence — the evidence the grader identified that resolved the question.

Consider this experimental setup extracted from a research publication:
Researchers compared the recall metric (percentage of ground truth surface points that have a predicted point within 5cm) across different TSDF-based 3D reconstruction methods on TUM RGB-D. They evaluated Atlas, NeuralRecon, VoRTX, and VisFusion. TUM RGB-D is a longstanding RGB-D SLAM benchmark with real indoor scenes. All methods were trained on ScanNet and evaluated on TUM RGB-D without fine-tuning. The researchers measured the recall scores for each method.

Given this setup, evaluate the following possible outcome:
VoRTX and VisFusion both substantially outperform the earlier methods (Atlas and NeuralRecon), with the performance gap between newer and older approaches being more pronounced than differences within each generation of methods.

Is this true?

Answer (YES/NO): NO